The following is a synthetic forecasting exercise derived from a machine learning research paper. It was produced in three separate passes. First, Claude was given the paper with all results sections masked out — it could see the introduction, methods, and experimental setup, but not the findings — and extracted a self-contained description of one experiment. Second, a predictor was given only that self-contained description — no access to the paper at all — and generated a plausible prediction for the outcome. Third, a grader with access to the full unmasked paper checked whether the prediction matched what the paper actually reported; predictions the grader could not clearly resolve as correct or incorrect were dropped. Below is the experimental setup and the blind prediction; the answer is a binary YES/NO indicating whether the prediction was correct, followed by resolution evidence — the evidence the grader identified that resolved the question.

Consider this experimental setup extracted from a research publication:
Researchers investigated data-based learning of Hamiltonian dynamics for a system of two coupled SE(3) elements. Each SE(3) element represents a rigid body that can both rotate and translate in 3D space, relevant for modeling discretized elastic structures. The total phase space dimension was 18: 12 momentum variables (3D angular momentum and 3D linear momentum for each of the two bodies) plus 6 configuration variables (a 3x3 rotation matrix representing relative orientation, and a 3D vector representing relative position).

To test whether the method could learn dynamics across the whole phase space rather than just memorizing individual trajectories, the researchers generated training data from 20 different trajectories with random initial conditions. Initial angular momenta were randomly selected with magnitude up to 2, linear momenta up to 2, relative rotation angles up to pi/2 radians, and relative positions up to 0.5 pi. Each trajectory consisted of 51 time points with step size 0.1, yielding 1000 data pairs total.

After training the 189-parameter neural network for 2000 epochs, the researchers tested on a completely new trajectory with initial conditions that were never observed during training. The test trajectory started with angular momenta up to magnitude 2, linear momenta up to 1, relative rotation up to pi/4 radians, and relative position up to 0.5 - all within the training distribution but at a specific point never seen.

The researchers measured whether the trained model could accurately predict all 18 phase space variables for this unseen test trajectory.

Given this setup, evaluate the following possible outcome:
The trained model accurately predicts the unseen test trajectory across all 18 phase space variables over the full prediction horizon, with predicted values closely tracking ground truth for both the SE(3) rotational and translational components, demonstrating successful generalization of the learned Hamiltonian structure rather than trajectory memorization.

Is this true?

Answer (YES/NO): NO